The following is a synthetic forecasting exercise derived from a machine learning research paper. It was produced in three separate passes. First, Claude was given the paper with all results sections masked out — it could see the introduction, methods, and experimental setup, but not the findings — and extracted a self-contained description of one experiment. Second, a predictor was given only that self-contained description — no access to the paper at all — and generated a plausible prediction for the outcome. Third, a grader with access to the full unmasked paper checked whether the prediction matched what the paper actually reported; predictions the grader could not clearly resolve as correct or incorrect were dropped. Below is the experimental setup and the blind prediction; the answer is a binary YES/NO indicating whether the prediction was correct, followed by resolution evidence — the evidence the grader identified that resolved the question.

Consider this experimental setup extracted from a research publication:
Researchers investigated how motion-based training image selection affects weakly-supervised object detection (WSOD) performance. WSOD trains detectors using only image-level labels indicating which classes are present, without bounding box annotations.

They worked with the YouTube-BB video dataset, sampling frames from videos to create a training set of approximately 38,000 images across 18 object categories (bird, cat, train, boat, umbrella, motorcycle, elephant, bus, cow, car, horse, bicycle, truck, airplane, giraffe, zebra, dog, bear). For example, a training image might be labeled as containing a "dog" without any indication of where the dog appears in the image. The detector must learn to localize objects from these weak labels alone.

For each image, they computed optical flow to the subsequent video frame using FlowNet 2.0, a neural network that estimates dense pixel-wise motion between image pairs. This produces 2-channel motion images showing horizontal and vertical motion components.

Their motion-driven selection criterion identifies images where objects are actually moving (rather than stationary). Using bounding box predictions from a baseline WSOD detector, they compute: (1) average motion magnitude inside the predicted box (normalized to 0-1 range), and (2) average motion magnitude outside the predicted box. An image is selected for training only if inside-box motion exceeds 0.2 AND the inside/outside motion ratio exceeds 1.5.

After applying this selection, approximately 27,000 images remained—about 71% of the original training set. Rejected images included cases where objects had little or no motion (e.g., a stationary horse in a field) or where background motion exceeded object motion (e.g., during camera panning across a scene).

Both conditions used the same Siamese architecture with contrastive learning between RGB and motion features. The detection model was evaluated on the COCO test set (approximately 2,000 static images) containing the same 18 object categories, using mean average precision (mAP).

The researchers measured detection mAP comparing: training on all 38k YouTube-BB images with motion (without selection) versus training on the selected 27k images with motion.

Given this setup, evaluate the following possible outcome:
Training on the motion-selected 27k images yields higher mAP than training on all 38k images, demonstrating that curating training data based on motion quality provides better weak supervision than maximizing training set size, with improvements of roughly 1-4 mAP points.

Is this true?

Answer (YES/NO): NO